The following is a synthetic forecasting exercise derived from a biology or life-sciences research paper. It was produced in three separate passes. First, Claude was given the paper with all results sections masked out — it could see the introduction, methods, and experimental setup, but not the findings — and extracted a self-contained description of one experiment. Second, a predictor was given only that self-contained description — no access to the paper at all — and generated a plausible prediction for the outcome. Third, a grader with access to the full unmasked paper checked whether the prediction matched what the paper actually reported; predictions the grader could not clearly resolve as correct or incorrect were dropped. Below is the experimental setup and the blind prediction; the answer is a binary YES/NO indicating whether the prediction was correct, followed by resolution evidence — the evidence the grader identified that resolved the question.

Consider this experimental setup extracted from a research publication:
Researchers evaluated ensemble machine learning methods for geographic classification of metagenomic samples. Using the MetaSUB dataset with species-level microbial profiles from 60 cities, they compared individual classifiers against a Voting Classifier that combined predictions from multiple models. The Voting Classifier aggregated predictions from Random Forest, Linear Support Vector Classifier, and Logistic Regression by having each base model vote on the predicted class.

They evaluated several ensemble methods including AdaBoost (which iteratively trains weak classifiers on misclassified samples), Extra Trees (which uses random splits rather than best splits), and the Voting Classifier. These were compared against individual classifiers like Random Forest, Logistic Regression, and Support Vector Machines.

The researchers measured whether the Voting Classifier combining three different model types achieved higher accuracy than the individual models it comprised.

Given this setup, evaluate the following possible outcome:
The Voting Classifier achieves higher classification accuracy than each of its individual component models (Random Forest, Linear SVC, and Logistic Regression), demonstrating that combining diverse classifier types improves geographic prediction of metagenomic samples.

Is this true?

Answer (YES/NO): YES